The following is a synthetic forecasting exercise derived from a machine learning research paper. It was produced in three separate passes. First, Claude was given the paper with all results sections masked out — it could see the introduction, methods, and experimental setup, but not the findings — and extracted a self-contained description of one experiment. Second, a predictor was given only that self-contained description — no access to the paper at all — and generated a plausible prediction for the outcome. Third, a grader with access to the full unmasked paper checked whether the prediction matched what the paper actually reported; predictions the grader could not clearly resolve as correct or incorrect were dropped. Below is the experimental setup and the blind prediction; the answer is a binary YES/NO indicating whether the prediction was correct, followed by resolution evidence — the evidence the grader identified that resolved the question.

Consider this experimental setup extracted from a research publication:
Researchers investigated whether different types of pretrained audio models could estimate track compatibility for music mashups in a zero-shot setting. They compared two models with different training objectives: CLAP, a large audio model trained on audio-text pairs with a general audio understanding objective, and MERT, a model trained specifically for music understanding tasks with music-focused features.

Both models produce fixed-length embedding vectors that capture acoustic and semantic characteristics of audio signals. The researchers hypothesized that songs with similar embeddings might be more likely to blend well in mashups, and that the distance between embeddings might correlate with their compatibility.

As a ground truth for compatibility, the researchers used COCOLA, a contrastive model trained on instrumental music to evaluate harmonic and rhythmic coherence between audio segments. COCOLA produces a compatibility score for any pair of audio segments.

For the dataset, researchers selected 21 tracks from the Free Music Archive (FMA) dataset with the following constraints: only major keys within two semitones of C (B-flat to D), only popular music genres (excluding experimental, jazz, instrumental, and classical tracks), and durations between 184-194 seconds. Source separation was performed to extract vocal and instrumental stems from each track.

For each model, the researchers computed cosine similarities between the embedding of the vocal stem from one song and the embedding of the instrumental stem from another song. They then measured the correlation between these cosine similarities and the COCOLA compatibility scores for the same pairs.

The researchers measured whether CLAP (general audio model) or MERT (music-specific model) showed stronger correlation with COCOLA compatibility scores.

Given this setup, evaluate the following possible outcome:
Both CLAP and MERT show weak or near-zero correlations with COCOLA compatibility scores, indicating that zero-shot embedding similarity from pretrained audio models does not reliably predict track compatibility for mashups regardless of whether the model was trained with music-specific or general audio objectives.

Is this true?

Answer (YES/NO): YES